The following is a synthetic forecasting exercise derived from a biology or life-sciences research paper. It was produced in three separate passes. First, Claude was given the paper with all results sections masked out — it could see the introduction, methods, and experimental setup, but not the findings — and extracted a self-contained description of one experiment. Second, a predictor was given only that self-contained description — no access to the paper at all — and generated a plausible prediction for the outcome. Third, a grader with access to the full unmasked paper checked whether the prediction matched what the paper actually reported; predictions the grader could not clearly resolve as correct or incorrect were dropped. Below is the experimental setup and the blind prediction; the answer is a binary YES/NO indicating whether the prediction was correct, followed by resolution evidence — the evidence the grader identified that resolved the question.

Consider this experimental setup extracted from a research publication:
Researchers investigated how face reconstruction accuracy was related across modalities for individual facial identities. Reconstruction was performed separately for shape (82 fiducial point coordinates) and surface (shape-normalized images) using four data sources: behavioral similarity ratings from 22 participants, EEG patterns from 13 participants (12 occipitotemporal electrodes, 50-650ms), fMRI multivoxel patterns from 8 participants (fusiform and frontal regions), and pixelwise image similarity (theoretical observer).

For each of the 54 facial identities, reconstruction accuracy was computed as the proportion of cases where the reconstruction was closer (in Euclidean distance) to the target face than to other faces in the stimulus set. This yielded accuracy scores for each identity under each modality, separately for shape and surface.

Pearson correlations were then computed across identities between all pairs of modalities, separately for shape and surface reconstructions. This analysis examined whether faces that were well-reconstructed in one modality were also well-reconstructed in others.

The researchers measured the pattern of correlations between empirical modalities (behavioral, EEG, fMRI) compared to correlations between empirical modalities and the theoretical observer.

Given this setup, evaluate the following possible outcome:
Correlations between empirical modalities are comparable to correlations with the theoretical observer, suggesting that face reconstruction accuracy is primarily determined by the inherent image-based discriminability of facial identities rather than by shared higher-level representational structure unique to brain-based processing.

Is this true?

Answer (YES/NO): NO